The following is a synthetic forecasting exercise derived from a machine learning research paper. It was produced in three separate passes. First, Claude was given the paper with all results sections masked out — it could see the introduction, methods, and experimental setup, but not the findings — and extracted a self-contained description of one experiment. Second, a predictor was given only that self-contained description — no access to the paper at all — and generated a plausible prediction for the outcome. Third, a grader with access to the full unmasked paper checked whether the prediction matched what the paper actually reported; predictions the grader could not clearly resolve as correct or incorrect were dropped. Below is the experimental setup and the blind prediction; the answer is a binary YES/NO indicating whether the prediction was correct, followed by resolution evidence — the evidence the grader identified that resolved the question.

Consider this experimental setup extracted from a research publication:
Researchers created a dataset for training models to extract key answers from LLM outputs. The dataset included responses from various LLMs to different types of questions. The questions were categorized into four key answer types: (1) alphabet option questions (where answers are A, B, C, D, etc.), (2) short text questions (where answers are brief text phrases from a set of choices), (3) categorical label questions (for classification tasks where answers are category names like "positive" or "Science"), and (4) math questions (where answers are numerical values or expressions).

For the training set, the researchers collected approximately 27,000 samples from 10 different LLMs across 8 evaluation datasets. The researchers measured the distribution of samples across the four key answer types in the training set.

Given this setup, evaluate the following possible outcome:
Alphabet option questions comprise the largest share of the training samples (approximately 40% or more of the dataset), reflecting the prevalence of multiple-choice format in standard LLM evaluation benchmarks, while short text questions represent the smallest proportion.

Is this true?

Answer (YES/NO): NO